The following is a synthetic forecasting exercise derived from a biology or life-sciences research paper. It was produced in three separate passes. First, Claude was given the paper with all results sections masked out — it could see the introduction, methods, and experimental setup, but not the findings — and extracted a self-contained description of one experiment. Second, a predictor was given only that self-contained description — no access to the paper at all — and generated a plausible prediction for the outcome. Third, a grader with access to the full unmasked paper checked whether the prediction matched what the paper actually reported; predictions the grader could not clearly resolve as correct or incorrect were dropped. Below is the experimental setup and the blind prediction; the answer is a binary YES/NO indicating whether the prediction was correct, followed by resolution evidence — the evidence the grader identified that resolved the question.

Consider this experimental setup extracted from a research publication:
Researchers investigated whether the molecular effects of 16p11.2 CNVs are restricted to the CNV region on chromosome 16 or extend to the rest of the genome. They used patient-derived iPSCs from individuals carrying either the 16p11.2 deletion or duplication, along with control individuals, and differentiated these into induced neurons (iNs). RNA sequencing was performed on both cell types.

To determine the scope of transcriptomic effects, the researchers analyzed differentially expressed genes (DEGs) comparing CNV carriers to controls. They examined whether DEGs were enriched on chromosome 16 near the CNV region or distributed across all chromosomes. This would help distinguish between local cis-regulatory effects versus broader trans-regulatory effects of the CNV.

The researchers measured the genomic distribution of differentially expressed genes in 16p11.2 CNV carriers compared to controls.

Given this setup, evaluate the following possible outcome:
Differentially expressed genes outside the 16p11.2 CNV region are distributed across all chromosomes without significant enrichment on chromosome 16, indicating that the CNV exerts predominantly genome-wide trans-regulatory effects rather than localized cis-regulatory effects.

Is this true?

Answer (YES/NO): YES